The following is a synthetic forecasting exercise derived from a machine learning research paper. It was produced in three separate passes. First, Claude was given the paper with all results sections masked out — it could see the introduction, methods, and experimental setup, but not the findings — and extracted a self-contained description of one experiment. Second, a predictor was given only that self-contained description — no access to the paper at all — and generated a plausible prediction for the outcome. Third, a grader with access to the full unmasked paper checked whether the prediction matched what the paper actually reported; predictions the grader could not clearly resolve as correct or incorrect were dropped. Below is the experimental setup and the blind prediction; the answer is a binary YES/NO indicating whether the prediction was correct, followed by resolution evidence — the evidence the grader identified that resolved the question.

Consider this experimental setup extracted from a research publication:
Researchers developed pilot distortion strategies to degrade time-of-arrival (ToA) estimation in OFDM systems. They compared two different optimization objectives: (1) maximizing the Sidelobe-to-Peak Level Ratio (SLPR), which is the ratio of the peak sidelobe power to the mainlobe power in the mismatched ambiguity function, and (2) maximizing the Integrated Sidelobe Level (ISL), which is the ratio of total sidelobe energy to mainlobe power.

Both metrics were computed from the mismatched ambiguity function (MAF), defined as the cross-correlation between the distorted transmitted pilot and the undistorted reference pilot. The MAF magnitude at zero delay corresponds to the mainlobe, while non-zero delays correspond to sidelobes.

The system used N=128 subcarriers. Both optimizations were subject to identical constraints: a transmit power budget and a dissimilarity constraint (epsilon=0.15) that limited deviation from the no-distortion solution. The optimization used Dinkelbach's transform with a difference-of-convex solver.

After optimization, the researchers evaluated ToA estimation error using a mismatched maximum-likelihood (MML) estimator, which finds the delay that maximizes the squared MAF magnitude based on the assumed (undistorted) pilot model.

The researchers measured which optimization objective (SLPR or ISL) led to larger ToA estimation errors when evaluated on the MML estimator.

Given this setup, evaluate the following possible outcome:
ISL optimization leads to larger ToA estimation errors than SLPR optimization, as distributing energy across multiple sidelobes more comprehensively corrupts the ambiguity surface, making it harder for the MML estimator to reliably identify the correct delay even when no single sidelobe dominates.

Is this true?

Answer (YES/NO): NO